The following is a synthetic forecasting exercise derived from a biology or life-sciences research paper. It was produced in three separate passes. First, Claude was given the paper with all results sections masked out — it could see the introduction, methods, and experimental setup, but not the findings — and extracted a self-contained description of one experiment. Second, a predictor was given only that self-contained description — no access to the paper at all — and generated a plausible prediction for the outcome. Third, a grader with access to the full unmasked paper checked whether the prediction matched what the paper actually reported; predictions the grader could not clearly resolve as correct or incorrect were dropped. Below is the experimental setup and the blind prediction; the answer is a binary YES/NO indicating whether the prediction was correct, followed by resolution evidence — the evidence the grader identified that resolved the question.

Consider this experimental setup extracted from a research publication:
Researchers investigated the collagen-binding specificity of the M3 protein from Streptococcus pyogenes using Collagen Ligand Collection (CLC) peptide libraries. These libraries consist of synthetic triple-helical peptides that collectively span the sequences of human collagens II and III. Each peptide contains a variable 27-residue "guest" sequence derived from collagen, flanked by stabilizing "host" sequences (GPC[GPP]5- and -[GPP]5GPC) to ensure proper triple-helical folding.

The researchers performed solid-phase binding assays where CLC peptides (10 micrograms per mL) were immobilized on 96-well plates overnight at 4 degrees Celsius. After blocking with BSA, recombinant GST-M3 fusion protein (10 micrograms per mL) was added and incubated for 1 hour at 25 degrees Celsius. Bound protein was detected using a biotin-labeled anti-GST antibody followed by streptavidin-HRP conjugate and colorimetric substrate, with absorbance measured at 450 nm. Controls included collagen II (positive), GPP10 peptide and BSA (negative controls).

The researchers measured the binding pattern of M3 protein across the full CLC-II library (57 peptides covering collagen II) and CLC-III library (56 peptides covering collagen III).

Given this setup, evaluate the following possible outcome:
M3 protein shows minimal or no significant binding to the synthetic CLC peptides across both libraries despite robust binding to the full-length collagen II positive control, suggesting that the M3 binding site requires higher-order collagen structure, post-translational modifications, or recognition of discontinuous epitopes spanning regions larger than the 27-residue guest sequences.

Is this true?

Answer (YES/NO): NO